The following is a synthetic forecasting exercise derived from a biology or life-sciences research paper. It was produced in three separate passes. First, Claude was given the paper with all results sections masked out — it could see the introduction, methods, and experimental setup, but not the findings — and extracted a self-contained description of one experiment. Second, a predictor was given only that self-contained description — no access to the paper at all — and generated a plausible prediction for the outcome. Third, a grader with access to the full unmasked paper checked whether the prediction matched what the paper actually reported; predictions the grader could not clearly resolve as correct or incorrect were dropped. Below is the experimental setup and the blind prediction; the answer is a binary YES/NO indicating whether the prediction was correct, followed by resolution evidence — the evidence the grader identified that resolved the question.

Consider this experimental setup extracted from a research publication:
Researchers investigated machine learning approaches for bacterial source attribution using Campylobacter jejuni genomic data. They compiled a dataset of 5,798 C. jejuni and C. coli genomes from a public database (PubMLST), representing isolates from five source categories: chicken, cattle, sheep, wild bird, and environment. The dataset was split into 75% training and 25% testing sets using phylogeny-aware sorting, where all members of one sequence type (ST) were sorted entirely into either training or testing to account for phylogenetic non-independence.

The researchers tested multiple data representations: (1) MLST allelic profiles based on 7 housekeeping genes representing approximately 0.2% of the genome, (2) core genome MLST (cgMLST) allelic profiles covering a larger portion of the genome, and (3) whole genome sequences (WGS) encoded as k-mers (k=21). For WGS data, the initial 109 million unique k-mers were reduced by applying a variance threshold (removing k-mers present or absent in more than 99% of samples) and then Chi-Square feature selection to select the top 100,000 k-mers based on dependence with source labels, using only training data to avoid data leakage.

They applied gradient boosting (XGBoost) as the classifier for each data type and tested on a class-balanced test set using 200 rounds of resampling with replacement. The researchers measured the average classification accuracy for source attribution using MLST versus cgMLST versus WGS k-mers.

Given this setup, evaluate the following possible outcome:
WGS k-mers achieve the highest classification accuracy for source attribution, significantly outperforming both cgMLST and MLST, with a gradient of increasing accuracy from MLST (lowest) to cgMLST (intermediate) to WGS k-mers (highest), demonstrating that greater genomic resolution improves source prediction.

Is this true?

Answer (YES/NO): NO